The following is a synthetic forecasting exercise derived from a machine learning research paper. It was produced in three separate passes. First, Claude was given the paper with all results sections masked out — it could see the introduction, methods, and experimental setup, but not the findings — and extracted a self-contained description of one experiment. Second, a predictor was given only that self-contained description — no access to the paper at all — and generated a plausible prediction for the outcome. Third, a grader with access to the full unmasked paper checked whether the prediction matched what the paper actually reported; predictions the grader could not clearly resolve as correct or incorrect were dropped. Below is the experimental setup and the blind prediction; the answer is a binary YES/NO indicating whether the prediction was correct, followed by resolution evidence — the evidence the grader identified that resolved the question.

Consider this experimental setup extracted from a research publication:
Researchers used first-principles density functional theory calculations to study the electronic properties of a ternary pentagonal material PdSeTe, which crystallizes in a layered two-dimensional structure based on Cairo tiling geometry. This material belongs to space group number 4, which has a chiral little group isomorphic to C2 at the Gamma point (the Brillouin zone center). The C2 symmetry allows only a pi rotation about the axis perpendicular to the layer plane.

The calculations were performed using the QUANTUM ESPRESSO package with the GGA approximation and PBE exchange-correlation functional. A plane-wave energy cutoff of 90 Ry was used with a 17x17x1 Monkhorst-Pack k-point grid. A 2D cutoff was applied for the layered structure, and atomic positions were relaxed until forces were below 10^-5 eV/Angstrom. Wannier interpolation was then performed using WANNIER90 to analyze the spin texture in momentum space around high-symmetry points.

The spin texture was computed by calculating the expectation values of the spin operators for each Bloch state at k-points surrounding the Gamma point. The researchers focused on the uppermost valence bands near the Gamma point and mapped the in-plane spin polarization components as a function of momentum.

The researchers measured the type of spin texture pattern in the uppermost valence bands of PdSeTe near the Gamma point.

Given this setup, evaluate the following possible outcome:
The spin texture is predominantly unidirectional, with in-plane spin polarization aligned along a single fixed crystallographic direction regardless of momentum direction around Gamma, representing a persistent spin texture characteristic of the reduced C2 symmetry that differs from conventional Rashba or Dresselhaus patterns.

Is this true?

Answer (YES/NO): NO